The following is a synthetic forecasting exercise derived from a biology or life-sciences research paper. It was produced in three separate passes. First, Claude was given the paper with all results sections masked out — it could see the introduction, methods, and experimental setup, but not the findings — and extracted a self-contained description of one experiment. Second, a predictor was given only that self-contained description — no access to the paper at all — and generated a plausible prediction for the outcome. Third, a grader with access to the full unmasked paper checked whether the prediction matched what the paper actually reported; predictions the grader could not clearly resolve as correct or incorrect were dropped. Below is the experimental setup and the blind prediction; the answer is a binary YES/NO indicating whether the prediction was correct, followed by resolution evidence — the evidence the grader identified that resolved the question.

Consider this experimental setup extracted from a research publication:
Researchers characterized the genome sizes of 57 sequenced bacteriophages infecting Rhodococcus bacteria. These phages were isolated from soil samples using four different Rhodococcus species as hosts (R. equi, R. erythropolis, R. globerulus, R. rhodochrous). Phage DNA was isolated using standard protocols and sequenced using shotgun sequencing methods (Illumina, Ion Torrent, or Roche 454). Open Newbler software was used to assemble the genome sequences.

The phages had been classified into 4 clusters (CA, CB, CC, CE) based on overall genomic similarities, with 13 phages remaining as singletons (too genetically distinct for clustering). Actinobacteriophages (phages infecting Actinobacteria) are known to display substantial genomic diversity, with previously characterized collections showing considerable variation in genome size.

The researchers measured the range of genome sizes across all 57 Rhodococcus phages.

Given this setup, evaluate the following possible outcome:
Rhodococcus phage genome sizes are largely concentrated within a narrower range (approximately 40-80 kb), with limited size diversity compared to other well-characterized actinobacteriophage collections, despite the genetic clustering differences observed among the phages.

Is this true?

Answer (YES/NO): NO